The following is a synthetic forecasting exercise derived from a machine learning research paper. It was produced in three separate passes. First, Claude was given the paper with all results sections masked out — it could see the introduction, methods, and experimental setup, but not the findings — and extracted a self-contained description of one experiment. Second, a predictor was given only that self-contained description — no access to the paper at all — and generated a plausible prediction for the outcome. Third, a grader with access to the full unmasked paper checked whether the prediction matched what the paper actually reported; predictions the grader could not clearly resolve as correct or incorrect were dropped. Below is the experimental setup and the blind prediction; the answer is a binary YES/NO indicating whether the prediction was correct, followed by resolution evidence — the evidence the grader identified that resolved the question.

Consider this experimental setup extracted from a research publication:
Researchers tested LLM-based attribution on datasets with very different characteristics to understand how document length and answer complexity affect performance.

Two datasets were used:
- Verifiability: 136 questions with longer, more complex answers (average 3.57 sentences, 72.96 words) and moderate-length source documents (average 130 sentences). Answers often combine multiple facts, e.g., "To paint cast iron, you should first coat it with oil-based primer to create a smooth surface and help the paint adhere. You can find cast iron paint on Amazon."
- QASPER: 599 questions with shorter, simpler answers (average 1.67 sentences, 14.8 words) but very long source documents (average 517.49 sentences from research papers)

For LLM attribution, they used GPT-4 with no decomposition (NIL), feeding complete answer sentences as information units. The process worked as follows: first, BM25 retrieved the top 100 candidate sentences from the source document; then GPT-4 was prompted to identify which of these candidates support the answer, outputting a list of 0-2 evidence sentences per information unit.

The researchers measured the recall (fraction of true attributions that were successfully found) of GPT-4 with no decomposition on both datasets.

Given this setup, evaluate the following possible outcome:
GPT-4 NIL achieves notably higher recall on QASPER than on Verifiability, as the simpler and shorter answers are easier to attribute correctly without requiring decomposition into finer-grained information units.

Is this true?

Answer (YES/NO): NO